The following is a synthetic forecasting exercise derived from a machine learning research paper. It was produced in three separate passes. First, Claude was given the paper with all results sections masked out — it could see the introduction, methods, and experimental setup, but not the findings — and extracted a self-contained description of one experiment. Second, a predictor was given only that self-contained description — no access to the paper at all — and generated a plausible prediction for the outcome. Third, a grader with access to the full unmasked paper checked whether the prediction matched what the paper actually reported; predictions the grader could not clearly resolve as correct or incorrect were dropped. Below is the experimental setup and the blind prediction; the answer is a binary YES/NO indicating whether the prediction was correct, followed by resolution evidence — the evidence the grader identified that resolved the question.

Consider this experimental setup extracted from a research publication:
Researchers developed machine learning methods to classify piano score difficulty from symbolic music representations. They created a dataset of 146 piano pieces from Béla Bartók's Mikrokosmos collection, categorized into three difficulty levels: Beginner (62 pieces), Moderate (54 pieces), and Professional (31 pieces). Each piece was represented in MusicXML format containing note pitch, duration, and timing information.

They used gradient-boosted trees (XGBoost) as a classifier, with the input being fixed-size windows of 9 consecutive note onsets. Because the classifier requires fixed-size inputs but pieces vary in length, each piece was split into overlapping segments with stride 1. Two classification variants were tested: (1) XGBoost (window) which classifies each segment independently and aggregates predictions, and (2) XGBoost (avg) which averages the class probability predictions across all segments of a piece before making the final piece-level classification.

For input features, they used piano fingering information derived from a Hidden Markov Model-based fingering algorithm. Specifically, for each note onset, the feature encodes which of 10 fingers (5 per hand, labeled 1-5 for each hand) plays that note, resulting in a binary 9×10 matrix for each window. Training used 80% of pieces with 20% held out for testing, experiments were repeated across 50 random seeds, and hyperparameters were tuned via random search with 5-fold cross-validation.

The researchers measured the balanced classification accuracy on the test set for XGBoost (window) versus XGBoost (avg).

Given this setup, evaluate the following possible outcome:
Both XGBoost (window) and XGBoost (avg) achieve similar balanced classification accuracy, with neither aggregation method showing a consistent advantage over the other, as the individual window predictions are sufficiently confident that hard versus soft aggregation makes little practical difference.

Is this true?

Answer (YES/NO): NO